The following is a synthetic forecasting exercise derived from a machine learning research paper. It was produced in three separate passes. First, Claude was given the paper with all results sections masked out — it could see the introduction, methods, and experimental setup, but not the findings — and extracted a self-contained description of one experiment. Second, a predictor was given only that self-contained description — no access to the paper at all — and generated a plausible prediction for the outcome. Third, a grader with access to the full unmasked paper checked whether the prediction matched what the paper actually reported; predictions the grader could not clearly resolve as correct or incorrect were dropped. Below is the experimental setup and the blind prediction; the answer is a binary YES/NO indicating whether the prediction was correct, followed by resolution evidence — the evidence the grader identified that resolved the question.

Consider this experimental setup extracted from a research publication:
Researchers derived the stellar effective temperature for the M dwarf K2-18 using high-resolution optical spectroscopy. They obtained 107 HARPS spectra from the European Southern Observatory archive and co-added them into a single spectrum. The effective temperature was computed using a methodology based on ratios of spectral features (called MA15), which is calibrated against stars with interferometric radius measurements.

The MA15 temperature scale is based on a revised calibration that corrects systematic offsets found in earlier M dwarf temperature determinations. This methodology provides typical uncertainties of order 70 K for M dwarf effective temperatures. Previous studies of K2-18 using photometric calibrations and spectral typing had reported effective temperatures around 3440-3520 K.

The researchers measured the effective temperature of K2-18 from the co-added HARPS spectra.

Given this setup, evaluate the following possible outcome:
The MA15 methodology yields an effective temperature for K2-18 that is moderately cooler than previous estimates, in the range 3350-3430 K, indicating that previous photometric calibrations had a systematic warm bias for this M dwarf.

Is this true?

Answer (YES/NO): NO